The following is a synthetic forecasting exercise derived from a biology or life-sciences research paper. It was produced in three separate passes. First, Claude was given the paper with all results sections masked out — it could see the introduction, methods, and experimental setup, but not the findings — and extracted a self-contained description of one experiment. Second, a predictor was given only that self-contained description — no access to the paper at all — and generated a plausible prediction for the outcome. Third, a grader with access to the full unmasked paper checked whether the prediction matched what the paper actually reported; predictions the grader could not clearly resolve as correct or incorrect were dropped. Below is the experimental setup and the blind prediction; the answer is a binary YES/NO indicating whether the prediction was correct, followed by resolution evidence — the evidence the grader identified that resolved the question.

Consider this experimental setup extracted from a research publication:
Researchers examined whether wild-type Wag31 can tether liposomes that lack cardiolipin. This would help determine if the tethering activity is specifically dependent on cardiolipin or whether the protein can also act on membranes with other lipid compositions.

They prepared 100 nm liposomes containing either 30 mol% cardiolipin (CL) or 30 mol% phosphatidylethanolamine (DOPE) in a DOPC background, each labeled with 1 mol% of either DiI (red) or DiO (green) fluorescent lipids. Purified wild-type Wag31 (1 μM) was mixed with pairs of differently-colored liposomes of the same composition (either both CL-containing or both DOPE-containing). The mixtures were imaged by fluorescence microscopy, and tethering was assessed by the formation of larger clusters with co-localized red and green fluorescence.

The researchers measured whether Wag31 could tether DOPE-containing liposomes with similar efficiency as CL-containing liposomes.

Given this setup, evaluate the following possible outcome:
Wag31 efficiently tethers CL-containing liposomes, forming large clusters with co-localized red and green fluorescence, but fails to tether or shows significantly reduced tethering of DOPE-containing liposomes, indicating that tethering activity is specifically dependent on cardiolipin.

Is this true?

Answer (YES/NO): YES